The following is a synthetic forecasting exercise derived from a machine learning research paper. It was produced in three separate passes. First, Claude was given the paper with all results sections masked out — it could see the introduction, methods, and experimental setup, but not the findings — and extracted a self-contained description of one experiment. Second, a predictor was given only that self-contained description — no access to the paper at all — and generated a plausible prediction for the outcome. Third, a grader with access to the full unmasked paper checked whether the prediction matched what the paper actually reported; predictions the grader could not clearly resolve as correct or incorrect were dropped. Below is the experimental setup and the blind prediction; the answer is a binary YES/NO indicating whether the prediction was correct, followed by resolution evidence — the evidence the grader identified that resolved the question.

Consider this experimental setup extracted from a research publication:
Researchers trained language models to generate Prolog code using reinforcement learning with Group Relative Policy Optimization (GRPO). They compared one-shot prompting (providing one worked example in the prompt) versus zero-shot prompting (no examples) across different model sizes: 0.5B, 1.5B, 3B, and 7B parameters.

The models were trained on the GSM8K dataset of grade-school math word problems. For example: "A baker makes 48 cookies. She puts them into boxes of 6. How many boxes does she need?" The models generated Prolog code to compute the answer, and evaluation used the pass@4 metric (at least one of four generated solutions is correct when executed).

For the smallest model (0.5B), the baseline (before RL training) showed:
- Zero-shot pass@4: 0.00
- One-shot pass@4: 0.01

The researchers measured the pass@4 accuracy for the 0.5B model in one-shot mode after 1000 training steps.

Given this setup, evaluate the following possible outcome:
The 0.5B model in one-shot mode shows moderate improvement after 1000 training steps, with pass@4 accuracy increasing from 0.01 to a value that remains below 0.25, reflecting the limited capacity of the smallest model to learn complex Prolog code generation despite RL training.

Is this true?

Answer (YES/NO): YES